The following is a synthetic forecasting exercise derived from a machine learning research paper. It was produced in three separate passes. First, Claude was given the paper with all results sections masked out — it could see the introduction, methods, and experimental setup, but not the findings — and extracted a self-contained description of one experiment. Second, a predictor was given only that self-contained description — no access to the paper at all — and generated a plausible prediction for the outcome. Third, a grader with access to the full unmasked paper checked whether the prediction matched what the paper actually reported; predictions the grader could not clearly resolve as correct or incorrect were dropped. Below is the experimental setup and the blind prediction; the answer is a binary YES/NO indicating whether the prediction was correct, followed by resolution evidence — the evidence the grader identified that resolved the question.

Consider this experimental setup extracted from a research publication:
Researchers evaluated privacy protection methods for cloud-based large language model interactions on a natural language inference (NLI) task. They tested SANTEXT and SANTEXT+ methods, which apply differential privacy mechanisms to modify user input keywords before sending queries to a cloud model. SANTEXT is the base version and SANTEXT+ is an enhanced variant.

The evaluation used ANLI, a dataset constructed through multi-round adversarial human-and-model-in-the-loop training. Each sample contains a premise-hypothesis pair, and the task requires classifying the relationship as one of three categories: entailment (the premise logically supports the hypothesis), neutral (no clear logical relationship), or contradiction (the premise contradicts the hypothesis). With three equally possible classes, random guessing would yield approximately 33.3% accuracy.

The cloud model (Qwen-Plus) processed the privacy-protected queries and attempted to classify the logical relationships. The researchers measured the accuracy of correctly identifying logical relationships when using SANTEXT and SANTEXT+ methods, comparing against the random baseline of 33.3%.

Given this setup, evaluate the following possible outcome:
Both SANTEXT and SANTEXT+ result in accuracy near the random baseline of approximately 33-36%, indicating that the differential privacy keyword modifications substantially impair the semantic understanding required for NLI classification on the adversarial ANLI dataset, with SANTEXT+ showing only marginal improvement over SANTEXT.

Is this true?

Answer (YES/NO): YES